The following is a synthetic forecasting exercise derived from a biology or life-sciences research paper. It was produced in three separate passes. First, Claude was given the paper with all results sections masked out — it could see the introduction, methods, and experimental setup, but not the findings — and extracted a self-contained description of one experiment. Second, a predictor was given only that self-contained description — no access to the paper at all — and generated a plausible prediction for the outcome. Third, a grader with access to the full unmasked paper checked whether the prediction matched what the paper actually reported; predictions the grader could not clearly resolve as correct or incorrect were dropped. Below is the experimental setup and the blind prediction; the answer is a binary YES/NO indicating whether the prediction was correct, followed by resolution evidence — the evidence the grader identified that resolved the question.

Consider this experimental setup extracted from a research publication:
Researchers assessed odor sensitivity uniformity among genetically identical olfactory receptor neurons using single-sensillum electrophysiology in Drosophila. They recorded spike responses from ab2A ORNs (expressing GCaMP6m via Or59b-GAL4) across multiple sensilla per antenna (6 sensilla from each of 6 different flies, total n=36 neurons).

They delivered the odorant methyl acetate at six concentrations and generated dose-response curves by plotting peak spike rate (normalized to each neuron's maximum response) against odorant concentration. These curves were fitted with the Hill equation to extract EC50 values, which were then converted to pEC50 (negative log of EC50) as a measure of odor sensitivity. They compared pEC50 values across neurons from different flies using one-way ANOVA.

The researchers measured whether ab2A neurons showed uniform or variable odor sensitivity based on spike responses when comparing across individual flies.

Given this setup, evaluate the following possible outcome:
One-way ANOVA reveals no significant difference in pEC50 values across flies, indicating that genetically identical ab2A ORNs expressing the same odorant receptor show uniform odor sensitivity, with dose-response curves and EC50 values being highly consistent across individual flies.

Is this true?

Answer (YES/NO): YES